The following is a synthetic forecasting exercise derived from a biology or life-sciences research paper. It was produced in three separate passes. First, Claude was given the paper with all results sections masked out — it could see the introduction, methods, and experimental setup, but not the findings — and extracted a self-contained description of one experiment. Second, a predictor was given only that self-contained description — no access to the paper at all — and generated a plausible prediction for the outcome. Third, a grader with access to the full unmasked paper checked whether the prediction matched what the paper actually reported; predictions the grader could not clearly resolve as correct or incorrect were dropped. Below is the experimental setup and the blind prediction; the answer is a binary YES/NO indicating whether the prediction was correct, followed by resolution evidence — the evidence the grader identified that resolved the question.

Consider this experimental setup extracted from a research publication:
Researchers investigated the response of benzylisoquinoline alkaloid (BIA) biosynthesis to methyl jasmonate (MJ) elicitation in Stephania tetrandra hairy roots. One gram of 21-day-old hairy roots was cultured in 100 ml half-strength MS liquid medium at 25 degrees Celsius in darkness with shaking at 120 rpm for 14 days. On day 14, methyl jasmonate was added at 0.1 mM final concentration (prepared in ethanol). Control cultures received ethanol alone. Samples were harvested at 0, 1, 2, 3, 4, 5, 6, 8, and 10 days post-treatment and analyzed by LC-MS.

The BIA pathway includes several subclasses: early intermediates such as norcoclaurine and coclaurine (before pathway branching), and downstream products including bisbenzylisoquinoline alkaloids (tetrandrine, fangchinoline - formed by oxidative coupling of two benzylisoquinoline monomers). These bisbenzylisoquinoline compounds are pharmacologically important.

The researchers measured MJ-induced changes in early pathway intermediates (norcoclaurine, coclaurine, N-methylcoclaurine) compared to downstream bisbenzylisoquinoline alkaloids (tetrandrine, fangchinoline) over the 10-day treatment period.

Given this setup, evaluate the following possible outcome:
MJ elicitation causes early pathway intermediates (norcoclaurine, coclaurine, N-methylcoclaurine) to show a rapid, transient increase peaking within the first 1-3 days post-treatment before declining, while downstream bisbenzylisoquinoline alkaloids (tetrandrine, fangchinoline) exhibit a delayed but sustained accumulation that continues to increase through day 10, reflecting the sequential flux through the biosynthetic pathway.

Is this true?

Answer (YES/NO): NO